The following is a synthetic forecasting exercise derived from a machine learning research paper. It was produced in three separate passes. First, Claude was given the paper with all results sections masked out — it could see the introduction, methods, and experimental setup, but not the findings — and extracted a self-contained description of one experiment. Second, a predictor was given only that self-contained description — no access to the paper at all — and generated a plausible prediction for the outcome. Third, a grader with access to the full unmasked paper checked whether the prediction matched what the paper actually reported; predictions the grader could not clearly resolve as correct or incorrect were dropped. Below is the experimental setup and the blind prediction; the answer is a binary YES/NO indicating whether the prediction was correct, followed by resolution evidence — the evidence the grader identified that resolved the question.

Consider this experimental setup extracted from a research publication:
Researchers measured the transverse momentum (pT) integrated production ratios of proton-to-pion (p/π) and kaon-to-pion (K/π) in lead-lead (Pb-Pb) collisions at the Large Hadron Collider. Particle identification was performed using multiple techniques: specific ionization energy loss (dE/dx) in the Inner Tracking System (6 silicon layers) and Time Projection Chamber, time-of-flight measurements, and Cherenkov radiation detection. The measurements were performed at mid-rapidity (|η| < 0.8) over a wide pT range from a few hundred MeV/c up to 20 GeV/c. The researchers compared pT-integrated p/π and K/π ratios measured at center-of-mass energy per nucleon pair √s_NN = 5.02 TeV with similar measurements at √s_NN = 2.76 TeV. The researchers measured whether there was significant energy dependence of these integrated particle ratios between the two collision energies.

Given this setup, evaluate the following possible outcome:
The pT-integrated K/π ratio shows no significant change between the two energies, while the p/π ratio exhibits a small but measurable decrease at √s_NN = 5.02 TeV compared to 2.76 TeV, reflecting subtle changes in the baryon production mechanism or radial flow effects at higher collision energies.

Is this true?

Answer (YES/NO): NO